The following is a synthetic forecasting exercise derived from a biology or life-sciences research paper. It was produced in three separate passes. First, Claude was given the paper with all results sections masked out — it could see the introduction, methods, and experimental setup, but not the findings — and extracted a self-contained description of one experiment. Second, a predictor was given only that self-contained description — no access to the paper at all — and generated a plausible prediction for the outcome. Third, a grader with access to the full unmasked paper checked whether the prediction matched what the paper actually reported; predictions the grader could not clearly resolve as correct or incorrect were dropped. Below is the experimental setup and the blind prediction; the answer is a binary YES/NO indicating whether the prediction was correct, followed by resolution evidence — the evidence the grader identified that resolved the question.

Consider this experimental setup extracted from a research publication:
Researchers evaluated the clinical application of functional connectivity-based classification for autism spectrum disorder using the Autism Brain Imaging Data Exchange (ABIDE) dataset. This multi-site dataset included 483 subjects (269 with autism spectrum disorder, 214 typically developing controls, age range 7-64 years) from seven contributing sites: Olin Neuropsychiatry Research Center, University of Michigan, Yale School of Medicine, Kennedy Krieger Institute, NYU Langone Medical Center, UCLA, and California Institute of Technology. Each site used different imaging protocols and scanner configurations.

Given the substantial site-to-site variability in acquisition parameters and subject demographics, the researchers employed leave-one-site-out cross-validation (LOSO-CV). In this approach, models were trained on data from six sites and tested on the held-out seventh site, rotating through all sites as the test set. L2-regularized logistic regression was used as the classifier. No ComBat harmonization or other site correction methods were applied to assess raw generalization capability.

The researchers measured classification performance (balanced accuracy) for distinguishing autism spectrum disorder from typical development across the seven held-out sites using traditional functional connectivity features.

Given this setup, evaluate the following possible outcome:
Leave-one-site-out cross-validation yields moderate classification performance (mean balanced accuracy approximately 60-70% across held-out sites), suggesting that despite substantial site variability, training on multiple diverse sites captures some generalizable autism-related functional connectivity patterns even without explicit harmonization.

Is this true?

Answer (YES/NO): YES